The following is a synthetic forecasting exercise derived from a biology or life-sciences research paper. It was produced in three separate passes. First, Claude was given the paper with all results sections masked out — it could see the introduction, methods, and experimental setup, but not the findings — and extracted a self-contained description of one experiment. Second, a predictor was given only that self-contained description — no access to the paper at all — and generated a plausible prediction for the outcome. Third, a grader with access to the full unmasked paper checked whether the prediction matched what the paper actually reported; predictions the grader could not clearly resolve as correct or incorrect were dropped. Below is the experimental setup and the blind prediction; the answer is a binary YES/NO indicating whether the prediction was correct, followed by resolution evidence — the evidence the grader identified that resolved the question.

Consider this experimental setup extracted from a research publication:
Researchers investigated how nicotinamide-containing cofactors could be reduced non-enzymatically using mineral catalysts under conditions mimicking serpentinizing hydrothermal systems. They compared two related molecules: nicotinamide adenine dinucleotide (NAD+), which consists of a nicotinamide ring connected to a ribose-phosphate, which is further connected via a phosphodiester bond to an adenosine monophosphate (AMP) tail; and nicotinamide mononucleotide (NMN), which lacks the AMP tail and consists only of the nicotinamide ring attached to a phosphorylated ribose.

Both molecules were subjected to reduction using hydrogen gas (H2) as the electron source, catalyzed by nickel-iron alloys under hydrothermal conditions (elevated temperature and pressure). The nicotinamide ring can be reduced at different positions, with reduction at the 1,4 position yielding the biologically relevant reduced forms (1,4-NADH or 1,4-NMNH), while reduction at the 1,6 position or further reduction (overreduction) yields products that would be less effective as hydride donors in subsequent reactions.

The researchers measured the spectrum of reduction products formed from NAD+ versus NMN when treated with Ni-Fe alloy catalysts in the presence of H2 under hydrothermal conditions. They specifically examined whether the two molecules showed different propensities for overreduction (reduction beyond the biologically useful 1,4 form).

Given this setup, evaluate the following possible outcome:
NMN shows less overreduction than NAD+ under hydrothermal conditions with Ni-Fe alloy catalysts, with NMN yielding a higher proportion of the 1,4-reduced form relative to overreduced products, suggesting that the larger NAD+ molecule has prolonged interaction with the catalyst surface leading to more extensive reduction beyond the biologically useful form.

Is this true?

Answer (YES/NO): NO